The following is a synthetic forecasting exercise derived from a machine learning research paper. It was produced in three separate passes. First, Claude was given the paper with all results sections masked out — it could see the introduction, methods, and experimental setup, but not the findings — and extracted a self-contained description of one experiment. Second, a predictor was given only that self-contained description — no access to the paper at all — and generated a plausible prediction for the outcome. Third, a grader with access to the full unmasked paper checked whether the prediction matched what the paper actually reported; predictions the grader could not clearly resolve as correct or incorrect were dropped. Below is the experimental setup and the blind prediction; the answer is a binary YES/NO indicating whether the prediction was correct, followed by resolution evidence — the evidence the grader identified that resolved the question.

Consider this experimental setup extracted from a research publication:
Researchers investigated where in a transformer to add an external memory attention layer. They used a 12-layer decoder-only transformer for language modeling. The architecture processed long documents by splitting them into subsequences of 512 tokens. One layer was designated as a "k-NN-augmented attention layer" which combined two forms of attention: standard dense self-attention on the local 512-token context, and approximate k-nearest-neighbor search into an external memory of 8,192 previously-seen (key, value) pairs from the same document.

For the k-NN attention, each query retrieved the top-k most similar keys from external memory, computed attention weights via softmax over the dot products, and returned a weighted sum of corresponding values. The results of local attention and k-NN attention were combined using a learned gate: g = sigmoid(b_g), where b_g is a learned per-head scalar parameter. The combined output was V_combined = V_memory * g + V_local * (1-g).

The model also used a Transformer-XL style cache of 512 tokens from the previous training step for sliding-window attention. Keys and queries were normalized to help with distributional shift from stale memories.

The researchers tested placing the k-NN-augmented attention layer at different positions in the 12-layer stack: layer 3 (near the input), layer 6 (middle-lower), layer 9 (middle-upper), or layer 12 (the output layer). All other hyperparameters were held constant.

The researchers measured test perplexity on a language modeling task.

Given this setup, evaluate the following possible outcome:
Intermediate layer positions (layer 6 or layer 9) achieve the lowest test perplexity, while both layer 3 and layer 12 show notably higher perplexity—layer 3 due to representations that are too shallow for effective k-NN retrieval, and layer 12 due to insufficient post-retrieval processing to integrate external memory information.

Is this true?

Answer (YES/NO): YES